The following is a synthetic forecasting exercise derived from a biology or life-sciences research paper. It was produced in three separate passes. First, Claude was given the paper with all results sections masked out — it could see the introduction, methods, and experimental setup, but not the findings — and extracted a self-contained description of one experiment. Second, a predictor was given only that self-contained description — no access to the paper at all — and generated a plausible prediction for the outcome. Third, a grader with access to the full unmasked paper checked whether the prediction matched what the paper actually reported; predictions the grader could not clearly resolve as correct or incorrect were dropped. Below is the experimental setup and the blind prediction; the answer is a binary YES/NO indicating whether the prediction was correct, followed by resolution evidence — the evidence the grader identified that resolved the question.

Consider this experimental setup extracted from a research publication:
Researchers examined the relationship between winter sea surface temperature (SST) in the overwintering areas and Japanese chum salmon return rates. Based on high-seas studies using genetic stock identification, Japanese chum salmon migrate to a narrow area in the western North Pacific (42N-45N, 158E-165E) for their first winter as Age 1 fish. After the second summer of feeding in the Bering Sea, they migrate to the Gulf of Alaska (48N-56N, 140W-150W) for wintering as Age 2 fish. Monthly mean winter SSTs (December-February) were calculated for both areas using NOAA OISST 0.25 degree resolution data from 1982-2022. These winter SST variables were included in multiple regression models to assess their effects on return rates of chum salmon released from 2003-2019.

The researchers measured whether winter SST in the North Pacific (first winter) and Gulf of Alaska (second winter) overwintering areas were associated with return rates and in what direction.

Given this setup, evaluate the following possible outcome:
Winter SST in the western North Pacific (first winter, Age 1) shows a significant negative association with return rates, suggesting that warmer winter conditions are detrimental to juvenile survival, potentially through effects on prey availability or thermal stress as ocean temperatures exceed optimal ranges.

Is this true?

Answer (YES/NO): NO